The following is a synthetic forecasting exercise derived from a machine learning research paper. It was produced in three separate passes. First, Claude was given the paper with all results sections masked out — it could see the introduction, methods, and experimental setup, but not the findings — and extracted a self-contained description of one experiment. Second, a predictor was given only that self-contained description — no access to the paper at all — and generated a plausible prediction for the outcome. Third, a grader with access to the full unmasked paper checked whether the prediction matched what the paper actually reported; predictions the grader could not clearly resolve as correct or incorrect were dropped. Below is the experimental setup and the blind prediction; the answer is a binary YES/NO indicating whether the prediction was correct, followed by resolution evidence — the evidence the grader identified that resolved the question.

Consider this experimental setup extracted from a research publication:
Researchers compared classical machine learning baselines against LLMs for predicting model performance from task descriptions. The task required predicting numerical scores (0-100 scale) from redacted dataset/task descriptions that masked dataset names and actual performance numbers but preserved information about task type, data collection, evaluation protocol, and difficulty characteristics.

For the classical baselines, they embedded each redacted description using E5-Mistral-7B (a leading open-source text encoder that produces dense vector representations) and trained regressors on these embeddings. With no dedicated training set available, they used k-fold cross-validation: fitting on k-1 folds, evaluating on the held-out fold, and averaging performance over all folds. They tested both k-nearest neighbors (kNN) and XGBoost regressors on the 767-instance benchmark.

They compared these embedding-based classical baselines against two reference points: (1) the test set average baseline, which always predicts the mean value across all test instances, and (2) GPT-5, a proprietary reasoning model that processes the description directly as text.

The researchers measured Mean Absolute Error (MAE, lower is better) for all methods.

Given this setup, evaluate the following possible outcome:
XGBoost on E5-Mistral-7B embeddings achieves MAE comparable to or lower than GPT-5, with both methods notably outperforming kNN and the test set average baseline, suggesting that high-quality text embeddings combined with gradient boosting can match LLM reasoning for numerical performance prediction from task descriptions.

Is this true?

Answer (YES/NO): NO